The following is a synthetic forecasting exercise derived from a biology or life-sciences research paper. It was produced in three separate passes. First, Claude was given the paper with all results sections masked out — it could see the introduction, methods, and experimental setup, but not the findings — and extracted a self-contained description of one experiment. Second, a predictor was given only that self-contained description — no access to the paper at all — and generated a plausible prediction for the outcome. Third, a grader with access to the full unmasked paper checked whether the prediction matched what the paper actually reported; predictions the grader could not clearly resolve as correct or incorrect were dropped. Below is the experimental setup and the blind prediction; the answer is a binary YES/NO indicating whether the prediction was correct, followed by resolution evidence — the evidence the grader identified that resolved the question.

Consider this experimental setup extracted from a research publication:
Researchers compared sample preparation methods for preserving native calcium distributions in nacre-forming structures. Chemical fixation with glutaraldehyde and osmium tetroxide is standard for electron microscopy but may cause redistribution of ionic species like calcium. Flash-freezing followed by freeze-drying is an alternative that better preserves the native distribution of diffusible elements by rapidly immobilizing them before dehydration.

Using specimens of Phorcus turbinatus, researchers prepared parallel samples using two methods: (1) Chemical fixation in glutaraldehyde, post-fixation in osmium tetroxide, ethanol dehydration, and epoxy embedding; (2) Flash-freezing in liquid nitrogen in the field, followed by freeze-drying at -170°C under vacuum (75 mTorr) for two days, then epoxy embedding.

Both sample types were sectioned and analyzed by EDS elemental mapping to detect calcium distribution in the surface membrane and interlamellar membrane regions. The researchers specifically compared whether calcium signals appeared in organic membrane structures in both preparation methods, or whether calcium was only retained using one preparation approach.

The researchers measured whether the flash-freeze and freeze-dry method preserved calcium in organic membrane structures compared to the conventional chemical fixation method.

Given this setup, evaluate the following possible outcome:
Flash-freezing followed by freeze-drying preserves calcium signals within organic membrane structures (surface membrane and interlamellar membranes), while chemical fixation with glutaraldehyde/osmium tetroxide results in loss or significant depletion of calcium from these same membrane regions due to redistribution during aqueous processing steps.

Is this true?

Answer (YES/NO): YES